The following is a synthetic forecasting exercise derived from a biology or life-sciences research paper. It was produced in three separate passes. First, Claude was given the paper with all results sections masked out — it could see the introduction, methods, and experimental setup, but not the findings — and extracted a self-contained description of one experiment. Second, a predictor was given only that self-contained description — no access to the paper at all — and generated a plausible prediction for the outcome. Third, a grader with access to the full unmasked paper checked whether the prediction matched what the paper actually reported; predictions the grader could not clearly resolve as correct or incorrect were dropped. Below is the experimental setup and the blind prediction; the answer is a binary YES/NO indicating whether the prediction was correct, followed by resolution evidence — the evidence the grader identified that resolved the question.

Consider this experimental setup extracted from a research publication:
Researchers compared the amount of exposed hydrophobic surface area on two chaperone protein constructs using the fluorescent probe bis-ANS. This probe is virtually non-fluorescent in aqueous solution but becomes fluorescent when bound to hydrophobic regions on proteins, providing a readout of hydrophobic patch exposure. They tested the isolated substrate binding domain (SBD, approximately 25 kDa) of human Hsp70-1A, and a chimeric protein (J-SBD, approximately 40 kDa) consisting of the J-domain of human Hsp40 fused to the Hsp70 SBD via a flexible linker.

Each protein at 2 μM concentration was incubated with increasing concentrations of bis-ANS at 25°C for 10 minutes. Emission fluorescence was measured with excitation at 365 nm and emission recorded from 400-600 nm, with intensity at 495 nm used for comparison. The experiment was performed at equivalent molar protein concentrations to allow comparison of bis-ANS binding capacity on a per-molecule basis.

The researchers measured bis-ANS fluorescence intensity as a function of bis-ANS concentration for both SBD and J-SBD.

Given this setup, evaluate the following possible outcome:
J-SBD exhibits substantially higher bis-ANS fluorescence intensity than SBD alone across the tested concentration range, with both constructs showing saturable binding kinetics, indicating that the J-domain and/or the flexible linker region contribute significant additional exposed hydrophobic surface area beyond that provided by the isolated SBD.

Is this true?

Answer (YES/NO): NO